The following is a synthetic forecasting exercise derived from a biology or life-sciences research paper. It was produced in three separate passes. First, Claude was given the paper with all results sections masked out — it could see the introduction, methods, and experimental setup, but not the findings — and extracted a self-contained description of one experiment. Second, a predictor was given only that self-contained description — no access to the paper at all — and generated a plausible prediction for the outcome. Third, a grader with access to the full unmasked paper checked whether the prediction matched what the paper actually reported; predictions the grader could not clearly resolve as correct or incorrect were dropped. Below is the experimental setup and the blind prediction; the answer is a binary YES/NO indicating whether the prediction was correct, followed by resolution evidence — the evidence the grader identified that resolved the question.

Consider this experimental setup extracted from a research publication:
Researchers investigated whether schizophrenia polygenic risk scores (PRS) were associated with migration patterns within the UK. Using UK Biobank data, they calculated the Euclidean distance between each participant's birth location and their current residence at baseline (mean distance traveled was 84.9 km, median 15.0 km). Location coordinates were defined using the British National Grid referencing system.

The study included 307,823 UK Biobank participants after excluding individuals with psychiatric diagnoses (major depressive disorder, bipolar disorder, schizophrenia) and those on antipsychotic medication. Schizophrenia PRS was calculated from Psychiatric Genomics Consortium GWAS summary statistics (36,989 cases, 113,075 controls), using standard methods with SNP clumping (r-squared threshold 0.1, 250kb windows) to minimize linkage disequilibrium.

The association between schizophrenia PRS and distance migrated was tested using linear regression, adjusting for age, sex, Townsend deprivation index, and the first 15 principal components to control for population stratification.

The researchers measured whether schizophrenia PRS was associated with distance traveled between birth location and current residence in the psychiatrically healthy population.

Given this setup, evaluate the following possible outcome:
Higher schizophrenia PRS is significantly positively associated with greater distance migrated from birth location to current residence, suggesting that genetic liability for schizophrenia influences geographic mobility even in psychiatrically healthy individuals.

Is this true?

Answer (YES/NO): NO